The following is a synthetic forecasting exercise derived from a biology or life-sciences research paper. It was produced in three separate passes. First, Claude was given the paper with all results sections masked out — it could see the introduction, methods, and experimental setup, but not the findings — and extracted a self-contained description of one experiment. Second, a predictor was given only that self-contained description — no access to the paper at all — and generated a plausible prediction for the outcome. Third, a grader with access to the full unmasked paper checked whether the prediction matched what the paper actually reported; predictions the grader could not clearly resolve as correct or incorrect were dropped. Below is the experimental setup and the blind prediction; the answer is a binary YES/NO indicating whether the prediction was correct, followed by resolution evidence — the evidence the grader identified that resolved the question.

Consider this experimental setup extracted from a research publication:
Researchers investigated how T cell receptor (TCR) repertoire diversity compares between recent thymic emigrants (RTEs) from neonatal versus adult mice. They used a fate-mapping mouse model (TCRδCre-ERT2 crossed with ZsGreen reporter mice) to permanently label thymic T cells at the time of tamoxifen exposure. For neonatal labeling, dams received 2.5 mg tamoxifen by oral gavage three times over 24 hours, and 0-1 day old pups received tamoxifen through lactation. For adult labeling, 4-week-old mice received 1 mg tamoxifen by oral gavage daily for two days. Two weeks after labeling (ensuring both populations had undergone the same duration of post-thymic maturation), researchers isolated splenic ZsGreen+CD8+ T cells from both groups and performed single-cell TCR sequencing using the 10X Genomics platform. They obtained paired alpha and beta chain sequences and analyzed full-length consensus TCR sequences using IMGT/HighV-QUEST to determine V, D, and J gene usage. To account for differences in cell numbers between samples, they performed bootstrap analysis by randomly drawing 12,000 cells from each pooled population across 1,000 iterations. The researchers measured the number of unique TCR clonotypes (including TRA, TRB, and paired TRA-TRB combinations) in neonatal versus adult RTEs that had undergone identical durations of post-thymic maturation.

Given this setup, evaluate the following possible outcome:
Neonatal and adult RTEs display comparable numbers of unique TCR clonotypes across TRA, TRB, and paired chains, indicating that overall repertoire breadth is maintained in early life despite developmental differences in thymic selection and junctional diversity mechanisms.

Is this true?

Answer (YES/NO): NO